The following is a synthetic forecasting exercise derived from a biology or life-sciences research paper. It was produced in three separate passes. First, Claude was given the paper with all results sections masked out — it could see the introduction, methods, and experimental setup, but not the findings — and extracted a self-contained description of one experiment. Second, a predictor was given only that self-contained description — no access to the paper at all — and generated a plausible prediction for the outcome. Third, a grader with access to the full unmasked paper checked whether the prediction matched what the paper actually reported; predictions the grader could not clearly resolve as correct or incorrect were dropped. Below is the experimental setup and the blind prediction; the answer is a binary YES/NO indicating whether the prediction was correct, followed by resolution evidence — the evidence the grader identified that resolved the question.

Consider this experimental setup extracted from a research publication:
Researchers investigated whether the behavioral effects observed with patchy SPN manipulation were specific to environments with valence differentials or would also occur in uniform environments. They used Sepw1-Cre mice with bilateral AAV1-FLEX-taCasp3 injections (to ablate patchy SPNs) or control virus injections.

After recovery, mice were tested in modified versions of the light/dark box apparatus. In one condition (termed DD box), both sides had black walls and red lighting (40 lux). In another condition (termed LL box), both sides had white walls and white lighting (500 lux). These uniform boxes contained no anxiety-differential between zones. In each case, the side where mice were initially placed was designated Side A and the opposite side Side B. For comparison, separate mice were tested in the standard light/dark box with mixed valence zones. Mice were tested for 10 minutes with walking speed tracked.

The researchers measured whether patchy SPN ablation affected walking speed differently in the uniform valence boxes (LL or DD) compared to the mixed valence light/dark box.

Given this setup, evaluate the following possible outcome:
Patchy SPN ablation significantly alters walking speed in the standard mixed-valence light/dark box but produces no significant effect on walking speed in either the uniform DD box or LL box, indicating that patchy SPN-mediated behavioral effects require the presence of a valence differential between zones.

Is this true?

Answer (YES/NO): YES